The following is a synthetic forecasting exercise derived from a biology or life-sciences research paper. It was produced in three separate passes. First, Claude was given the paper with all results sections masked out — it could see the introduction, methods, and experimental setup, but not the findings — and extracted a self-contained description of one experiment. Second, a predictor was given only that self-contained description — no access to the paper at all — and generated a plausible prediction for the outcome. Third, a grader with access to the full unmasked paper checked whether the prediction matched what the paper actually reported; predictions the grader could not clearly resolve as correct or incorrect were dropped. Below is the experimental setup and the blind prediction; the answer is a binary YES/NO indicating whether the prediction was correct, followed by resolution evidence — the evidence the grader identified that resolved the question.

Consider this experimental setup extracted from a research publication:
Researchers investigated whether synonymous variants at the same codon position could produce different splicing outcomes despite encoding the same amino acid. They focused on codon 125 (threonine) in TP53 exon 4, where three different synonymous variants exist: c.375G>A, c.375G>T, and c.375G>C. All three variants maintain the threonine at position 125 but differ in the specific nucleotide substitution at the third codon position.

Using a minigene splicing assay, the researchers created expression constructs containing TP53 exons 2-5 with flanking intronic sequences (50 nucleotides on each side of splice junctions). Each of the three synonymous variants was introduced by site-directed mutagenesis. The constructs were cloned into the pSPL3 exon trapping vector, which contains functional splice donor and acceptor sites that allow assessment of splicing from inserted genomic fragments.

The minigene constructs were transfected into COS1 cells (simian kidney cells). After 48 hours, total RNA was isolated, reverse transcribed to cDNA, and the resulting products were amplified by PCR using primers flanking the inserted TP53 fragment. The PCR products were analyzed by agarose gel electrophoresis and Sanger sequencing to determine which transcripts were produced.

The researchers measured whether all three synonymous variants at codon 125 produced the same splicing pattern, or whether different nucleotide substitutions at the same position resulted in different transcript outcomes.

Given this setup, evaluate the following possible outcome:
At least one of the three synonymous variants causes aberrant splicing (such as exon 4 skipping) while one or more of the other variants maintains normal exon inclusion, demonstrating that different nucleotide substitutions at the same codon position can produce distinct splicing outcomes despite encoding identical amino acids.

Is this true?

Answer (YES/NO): NO